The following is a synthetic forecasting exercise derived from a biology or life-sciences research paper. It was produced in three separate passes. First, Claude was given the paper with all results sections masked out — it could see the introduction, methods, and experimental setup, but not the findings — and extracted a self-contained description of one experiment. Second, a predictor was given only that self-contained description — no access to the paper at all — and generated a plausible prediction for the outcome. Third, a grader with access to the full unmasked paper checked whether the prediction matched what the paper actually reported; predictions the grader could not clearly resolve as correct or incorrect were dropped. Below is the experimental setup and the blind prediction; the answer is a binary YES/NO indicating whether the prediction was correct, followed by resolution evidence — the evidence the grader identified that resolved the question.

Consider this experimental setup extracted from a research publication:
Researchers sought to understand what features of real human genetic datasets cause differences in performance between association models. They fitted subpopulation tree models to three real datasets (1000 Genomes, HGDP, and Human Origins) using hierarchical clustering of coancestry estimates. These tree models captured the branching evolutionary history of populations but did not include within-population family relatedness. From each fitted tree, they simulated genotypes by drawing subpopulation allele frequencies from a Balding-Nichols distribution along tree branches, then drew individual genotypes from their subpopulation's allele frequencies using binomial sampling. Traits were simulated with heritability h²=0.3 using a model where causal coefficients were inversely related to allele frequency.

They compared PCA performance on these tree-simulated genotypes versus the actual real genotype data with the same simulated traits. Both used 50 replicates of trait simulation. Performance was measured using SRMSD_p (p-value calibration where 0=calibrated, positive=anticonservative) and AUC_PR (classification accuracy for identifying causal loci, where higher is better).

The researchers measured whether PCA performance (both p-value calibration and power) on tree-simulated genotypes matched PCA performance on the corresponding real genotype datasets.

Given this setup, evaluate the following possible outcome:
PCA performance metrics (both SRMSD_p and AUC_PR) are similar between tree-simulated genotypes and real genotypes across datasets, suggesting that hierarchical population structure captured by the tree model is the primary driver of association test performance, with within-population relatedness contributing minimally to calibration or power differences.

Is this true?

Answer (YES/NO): NO